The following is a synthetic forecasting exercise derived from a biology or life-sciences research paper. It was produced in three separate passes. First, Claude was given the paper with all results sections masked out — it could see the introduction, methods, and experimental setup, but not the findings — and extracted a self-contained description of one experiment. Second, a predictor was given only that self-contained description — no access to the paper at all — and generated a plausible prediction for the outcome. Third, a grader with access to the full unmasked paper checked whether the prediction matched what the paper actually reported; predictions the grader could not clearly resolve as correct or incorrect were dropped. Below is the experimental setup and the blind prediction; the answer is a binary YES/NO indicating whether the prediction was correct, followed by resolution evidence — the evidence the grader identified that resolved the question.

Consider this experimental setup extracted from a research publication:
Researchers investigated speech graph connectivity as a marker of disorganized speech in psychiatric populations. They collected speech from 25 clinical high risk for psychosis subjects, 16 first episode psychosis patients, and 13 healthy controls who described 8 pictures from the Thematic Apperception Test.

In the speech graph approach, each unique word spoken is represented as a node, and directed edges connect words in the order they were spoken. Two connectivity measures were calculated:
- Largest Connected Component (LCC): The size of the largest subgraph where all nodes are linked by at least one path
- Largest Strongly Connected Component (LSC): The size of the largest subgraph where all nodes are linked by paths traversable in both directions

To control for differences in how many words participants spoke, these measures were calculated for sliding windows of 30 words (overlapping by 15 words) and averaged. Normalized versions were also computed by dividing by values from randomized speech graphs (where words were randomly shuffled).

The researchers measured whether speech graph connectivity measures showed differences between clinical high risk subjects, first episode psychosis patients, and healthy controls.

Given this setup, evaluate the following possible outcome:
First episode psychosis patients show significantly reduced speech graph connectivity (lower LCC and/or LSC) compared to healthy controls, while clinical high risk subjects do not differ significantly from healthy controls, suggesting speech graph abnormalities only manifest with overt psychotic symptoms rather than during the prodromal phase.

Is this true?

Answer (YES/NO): YES